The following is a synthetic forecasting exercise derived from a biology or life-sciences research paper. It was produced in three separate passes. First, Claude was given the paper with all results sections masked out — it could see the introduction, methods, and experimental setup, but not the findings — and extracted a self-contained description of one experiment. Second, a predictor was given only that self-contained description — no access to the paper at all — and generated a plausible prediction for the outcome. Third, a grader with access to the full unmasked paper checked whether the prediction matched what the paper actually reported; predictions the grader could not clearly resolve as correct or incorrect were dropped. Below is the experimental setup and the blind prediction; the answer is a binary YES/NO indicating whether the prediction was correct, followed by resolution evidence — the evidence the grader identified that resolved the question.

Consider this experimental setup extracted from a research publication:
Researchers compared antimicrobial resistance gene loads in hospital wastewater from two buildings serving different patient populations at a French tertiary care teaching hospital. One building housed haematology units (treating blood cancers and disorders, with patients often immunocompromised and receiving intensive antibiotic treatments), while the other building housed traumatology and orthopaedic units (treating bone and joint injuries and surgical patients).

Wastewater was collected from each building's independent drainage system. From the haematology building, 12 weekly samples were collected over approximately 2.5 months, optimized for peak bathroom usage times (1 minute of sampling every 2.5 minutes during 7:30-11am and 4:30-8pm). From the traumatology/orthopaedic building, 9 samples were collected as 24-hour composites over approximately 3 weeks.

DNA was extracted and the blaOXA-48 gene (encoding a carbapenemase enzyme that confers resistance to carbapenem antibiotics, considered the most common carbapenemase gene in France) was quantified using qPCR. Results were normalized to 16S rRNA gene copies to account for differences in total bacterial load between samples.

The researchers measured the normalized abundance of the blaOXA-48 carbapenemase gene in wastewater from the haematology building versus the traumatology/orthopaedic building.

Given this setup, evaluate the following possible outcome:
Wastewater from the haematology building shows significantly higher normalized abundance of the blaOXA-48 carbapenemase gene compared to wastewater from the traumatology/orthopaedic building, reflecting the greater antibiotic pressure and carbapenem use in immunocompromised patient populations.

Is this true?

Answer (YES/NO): YES